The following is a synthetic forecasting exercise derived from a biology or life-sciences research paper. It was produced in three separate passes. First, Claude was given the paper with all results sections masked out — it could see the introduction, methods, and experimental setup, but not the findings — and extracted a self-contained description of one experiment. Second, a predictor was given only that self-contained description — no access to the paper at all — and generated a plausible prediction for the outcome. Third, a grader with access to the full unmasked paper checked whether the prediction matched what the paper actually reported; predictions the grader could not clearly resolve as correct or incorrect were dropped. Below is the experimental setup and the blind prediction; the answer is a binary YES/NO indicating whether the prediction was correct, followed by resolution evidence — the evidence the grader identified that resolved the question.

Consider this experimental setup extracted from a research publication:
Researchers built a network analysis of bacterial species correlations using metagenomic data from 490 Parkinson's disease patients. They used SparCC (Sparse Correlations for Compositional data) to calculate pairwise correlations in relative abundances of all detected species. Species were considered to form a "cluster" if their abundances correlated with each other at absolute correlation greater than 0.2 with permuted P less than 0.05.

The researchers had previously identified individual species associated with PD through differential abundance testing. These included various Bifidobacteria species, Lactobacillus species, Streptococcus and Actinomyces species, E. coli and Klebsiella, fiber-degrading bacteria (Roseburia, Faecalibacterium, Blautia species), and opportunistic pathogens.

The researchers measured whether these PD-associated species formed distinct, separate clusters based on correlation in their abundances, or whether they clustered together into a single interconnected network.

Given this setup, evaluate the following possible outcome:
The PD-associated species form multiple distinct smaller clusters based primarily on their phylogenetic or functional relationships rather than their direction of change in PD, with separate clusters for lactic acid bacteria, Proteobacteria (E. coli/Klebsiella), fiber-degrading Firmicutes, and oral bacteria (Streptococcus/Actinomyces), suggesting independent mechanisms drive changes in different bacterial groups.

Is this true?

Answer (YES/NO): NO